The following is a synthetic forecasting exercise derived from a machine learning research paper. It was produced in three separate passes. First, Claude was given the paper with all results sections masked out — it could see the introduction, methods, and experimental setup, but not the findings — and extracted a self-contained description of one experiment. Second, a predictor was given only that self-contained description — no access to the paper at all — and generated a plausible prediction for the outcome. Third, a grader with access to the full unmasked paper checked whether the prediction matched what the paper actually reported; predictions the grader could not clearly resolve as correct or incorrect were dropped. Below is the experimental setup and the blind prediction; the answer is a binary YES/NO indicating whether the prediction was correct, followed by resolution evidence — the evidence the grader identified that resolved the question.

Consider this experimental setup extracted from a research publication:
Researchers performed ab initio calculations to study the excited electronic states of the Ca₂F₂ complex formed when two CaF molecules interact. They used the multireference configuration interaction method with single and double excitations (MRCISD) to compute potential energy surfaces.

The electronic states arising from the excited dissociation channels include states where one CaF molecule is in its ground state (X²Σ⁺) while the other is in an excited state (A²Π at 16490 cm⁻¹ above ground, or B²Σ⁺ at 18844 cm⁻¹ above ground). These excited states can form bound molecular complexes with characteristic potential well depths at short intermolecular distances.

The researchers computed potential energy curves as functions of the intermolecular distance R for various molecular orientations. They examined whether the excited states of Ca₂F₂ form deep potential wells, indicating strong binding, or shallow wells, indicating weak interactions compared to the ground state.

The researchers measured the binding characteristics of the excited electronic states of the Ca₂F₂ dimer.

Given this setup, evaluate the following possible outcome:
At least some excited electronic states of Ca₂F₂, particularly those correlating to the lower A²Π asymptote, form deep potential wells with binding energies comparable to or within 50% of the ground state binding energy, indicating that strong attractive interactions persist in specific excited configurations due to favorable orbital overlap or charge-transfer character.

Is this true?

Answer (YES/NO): YES